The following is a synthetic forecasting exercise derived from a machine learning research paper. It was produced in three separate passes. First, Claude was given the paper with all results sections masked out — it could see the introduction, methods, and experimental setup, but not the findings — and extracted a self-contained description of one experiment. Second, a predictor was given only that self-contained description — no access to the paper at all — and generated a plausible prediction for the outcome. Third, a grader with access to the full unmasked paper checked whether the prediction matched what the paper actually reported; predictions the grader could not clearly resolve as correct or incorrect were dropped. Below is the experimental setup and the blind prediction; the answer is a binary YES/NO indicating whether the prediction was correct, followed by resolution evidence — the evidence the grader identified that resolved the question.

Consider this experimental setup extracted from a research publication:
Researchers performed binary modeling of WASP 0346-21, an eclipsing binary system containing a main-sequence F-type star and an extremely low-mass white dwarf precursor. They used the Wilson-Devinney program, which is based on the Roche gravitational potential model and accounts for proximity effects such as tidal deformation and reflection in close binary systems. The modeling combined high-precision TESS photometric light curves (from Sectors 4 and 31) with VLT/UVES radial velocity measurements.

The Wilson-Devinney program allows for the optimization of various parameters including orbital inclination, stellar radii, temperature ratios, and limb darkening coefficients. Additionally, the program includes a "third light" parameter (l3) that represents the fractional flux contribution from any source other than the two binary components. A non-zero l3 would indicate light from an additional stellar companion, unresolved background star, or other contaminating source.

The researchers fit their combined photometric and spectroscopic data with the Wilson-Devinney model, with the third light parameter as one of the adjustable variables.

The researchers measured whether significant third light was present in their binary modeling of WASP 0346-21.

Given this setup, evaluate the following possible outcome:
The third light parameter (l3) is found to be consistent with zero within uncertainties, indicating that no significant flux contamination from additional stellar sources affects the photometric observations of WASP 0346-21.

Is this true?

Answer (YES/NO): NO